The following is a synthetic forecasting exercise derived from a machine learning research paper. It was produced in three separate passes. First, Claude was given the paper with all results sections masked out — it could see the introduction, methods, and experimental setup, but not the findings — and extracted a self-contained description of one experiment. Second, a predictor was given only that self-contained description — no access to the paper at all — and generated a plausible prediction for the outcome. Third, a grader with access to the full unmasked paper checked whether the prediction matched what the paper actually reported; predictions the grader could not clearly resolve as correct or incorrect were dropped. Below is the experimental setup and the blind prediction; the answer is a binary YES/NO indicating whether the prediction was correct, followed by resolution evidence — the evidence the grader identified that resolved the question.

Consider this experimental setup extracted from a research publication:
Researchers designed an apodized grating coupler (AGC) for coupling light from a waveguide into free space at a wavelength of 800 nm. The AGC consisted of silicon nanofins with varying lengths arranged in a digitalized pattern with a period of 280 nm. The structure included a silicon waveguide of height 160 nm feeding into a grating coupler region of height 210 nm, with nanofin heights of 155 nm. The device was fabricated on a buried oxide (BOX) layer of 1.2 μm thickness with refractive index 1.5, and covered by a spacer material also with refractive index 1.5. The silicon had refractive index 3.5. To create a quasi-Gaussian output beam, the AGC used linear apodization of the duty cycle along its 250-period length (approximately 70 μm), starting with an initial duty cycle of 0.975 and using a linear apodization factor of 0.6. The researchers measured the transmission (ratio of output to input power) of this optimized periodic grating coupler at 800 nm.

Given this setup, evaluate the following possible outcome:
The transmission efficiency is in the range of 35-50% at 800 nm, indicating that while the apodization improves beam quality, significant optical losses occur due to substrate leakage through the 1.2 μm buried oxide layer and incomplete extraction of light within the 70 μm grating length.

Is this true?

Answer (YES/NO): NO